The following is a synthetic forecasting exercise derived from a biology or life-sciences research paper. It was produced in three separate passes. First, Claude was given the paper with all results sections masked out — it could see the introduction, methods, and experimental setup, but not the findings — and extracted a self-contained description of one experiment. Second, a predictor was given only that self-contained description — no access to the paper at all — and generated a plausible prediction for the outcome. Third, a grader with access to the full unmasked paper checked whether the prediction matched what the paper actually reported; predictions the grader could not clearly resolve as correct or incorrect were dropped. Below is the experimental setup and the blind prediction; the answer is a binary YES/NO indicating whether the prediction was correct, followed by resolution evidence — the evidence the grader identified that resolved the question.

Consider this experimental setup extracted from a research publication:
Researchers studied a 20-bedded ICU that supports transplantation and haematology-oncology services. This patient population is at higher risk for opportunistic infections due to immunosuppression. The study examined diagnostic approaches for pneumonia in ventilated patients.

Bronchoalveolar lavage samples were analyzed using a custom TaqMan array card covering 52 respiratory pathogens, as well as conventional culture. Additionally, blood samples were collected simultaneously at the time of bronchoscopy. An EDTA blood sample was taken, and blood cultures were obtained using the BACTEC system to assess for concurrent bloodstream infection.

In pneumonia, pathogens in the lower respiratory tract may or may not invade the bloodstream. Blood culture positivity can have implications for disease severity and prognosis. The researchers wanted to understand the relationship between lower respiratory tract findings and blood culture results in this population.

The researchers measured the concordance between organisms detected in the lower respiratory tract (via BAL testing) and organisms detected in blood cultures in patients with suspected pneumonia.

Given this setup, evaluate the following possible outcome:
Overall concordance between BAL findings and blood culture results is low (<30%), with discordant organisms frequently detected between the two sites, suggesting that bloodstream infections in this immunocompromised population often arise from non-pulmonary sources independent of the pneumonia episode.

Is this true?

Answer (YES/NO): NO